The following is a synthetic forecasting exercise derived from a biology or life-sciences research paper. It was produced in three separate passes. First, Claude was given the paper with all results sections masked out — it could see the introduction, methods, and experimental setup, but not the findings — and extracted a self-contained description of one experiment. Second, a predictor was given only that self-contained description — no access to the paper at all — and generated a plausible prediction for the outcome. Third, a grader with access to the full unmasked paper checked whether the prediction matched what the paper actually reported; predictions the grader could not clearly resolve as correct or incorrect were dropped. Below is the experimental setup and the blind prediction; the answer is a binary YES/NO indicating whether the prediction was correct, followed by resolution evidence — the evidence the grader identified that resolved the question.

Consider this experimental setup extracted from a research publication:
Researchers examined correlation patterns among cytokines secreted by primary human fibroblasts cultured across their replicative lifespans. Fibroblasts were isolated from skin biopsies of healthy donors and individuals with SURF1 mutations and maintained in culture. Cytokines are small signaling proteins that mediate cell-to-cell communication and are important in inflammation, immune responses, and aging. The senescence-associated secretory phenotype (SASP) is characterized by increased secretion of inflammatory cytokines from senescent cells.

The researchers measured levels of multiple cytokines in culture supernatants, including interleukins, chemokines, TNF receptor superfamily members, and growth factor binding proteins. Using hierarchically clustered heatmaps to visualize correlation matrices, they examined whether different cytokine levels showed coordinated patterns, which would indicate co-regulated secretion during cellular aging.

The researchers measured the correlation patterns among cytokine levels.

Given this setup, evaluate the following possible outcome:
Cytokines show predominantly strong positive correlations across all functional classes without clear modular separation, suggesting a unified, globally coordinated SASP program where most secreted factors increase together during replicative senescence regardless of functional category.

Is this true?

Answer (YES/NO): NO